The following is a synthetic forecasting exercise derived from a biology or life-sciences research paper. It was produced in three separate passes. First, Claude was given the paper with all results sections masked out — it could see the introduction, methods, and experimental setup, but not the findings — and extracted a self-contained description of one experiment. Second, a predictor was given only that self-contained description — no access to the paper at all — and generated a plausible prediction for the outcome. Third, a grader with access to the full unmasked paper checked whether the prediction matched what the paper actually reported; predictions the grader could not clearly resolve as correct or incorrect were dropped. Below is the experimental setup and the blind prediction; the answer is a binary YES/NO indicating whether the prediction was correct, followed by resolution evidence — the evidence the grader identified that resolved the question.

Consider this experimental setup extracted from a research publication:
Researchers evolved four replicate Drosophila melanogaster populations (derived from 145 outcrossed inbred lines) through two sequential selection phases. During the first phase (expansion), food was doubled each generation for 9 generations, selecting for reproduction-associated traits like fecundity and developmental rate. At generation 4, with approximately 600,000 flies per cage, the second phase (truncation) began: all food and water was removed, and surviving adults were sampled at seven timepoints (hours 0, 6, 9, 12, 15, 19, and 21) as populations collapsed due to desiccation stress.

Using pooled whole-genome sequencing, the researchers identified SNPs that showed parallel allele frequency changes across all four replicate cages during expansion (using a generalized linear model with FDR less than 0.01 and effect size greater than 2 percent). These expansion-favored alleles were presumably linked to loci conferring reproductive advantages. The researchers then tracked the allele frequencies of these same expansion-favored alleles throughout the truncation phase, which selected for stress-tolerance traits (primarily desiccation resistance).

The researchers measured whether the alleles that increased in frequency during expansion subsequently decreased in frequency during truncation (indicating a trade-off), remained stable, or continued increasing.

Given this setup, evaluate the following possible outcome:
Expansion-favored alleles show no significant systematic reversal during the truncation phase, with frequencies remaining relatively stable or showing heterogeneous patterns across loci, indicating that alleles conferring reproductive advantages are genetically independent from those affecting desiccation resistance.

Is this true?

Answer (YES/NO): NO